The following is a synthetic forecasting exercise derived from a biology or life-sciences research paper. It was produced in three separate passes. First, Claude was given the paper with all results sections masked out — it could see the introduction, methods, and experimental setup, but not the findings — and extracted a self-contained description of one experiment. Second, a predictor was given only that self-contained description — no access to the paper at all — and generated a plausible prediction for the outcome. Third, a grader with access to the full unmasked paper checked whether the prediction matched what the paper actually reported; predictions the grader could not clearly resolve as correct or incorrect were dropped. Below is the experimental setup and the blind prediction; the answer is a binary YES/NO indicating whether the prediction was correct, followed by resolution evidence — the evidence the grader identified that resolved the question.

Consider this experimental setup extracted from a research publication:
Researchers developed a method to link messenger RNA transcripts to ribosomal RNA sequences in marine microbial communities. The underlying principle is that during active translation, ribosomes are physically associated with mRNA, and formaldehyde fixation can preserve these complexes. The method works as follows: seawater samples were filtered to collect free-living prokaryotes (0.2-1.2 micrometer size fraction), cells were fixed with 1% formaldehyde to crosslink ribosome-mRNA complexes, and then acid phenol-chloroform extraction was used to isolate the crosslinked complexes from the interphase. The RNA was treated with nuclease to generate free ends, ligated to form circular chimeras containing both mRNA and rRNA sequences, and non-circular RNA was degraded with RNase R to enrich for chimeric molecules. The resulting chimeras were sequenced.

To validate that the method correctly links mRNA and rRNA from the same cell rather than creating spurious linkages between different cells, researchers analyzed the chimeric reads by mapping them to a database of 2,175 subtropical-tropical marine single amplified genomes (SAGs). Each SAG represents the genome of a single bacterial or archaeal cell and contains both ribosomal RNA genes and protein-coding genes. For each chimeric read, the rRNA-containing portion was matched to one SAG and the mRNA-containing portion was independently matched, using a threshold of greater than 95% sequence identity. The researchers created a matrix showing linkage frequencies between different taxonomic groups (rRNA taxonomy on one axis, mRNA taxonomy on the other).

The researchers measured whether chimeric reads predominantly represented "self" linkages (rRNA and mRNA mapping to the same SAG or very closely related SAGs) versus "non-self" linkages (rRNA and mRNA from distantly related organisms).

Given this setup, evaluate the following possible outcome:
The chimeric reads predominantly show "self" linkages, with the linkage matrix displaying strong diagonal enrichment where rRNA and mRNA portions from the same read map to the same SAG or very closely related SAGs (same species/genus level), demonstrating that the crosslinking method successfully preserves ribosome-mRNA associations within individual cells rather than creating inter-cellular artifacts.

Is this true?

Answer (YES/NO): YES